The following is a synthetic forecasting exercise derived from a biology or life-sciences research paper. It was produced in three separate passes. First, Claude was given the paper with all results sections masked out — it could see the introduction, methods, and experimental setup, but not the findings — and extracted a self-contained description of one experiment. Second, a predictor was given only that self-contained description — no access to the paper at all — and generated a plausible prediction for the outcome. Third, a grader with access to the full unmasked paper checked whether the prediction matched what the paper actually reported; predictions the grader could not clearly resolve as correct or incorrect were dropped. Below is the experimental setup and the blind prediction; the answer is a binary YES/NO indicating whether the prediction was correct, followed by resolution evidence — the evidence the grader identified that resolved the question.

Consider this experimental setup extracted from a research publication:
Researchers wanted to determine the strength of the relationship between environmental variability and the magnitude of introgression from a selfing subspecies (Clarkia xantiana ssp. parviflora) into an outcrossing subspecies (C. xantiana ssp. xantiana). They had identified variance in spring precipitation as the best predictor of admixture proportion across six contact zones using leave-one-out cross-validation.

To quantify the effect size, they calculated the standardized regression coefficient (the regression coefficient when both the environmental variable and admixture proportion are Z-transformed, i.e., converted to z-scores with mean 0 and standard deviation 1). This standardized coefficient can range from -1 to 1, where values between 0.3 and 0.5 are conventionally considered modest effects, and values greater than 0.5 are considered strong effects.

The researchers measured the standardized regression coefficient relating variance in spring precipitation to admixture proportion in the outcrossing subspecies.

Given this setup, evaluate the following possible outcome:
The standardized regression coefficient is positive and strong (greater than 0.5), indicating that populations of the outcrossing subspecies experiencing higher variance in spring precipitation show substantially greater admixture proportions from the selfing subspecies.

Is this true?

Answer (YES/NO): YES